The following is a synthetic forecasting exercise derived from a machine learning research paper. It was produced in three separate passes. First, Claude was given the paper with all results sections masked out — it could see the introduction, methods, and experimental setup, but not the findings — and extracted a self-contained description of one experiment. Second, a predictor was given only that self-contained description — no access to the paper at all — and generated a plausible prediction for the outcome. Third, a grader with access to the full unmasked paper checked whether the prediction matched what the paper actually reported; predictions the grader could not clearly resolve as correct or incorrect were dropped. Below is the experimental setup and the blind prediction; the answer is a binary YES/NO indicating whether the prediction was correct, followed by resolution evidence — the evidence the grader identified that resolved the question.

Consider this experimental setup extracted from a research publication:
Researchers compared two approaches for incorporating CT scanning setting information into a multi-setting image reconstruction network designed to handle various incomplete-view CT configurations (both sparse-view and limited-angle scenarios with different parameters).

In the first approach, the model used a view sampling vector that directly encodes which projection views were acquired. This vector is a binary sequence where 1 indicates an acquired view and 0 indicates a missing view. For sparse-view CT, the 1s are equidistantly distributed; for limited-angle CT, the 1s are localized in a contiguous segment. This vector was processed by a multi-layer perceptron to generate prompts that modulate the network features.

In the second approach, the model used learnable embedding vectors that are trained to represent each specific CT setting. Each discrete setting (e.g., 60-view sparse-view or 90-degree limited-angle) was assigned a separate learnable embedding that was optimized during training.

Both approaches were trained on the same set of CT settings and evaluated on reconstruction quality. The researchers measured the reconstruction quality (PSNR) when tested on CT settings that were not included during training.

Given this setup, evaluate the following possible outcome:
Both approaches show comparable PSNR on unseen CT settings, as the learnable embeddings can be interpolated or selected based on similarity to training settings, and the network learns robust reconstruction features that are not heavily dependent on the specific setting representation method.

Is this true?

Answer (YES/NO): NO